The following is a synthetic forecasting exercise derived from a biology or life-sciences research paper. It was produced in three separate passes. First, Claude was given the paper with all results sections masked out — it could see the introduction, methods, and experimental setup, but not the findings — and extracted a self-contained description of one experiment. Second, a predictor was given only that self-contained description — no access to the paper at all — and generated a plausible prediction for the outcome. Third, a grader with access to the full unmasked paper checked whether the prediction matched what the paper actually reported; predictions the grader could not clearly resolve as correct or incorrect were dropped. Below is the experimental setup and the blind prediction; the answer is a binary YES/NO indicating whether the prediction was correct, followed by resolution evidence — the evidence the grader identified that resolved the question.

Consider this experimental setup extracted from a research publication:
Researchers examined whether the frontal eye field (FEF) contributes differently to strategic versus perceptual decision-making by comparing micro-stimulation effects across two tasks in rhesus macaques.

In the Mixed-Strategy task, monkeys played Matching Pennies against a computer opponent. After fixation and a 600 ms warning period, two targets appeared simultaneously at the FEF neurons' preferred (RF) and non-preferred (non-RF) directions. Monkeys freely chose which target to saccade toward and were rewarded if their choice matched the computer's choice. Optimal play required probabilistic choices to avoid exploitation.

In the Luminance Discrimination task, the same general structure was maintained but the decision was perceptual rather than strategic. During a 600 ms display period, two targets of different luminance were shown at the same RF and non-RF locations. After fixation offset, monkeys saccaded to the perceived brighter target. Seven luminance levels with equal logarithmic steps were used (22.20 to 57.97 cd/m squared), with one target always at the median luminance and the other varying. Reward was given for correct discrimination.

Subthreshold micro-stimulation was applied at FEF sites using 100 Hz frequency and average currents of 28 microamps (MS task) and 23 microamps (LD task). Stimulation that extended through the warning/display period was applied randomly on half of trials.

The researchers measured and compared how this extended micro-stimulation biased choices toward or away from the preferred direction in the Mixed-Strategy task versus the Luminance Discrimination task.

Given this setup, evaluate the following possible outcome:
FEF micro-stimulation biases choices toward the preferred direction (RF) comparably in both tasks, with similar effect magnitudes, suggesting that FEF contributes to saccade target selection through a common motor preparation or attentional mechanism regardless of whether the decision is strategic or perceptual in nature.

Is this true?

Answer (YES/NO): NO